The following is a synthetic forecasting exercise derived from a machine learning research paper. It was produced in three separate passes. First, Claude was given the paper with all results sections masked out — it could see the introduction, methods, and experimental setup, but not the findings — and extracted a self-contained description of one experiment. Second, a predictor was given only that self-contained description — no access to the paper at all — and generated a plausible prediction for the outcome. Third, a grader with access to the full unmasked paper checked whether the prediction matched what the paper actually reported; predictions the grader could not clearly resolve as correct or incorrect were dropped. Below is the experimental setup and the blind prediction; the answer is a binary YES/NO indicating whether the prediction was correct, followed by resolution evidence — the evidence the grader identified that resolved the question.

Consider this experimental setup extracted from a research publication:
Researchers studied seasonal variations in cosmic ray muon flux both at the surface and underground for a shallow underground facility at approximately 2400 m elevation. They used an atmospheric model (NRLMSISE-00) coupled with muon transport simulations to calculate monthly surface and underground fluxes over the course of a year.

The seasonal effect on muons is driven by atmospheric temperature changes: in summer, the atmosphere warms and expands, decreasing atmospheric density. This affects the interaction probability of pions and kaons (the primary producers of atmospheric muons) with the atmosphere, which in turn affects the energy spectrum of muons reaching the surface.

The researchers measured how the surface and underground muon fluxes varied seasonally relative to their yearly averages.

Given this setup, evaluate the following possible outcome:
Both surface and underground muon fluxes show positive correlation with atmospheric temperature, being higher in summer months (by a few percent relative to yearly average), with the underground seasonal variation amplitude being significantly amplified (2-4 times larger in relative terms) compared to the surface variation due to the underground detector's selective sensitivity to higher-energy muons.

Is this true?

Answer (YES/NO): NO